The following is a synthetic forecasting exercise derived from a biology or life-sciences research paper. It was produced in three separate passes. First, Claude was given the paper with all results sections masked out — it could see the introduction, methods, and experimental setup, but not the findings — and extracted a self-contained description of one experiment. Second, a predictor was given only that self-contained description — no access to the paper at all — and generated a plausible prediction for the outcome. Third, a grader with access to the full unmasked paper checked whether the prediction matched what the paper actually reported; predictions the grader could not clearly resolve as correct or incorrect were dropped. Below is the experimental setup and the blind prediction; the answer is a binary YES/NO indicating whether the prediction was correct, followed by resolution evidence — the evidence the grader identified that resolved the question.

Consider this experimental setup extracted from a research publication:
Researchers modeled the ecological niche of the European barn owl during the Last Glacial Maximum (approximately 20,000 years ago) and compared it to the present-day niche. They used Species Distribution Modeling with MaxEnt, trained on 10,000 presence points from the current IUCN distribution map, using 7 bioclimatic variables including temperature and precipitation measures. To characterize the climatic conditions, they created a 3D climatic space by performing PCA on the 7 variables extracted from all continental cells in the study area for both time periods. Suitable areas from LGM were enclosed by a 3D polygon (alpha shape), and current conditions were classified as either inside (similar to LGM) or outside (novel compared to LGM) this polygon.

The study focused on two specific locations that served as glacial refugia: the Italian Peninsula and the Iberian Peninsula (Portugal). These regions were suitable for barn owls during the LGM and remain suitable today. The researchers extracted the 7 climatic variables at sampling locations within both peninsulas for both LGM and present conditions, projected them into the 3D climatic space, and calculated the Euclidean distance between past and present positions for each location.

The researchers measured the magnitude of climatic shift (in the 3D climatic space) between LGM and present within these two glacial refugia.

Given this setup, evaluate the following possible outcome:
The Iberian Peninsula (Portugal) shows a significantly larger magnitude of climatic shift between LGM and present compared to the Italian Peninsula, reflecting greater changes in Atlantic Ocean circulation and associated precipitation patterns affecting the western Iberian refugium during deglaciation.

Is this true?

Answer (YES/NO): NO